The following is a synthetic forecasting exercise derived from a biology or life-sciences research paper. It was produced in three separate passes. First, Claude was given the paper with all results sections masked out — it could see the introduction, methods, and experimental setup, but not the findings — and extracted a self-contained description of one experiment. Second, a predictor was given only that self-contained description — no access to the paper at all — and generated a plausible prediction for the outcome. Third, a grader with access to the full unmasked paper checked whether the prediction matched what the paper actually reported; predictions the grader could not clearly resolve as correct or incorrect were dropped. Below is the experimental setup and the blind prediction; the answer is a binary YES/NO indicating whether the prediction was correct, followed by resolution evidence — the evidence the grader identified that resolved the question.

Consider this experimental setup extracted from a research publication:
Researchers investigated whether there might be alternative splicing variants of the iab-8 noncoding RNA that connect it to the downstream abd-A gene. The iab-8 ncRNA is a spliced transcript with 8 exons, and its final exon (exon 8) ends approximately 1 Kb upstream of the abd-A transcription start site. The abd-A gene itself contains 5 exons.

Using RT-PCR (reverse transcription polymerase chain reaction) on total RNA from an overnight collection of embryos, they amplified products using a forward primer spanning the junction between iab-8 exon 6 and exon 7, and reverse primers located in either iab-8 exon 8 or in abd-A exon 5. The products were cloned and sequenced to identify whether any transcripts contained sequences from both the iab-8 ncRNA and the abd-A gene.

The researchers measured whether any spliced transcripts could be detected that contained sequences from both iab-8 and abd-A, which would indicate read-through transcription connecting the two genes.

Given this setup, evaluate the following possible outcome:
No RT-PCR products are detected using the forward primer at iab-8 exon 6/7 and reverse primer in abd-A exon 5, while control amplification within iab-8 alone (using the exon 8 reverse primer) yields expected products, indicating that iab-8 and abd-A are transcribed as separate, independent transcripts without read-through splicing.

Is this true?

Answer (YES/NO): NO